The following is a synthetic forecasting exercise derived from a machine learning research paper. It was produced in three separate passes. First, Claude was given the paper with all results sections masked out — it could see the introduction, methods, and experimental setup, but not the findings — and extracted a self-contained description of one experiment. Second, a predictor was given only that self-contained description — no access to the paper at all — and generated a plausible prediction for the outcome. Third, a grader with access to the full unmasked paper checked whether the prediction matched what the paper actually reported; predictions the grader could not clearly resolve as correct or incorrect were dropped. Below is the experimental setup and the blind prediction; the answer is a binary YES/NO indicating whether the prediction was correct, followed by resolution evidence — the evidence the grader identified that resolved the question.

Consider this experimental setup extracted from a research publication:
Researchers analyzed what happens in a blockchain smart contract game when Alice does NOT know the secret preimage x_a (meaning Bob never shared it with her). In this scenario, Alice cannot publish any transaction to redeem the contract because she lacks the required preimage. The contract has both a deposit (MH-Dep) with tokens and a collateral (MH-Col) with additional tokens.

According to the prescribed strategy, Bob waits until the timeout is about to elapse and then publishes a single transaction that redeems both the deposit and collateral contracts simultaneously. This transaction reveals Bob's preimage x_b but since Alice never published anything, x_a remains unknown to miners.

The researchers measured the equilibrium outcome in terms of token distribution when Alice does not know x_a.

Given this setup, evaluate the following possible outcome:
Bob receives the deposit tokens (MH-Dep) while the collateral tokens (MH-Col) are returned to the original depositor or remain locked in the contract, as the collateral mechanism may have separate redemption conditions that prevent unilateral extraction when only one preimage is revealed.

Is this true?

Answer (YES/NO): NO